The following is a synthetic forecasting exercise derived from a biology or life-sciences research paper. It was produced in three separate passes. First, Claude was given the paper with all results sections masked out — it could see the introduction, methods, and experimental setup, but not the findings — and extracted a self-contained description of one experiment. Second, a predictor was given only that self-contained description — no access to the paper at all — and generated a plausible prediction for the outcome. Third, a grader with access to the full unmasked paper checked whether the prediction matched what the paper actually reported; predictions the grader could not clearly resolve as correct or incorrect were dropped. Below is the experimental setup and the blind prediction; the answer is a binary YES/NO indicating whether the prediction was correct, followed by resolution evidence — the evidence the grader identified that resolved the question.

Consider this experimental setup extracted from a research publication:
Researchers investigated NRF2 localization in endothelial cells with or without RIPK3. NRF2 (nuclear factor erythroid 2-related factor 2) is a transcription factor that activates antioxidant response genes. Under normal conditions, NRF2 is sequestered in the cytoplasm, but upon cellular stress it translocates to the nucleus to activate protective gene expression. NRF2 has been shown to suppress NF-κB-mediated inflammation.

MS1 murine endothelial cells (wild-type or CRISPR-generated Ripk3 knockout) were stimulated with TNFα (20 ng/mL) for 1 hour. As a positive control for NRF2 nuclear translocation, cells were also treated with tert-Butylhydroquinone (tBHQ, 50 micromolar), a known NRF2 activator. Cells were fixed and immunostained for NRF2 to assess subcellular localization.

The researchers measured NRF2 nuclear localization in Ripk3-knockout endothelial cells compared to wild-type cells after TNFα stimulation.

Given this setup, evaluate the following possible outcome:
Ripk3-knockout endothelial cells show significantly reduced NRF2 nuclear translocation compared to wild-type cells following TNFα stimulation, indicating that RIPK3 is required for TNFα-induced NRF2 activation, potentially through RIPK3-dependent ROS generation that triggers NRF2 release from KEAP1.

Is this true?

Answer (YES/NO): YES